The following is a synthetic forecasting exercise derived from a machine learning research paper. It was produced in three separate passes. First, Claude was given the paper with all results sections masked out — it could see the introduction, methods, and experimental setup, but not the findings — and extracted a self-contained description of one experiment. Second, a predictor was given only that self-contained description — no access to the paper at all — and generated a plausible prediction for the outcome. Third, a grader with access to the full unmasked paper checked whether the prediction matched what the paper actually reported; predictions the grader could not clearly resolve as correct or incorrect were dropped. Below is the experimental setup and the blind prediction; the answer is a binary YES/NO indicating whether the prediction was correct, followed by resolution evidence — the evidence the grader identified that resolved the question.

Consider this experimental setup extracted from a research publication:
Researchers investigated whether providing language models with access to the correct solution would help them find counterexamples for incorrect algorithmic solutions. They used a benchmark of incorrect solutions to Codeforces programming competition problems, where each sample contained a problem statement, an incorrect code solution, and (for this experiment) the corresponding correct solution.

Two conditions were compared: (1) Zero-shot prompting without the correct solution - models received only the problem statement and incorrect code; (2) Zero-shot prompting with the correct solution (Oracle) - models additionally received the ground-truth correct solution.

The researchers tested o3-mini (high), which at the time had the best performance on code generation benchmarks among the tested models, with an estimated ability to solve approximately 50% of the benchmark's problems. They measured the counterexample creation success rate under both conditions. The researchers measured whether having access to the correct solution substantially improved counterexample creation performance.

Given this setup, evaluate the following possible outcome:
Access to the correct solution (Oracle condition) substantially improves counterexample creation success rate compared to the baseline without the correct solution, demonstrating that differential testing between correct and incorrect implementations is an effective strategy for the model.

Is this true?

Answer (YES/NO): NO